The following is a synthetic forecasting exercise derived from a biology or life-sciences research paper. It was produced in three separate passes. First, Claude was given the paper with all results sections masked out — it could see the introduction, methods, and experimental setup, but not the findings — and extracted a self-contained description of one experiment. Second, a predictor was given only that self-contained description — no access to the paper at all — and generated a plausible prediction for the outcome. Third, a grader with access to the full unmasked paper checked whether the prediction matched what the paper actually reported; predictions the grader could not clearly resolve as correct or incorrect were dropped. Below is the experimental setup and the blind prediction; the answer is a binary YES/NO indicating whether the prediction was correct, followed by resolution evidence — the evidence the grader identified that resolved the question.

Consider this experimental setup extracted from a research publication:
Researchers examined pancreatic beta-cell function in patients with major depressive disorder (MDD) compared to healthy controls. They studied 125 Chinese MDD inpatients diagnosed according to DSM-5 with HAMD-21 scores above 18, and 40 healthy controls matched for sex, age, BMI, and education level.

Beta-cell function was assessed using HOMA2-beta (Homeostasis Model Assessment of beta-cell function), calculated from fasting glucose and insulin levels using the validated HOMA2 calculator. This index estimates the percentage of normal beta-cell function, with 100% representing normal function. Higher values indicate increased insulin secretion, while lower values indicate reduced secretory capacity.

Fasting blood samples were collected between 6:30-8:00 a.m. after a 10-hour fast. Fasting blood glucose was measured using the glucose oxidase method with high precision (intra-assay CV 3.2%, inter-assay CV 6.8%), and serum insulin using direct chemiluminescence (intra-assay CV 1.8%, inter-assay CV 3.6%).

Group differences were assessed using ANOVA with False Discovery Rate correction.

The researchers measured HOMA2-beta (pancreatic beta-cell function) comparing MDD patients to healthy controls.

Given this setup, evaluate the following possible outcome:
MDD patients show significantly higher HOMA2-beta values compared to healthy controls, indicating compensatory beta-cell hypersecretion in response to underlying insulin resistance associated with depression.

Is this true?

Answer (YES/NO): NO